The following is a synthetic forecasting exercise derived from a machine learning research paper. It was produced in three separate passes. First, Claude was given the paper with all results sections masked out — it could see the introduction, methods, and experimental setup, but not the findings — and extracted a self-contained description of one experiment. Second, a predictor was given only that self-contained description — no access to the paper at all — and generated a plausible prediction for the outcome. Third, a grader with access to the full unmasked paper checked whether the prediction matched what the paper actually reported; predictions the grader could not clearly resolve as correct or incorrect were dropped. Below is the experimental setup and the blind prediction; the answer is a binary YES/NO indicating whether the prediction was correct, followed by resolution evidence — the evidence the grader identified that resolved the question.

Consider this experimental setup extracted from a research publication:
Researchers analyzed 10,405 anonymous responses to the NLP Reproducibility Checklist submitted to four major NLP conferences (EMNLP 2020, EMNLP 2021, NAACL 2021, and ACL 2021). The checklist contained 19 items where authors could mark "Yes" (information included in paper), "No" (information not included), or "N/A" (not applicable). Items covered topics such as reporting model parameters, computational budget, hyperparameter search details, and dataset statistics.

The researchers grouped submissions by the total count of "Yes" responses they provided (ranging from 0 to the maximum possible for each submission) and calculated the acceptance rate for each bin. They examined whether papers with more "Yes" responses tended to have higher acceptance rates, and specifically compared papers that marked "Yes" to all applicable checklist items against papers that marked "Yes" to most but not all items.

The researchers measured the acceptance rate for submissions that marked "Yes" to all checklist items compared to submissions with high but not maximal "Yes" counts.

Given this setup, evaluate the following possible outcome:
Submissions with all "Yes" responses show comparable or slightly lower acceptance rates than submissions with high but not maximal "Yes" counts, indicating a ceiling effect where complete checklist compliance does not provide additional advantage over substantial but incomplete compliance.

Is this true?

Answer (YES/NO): NO